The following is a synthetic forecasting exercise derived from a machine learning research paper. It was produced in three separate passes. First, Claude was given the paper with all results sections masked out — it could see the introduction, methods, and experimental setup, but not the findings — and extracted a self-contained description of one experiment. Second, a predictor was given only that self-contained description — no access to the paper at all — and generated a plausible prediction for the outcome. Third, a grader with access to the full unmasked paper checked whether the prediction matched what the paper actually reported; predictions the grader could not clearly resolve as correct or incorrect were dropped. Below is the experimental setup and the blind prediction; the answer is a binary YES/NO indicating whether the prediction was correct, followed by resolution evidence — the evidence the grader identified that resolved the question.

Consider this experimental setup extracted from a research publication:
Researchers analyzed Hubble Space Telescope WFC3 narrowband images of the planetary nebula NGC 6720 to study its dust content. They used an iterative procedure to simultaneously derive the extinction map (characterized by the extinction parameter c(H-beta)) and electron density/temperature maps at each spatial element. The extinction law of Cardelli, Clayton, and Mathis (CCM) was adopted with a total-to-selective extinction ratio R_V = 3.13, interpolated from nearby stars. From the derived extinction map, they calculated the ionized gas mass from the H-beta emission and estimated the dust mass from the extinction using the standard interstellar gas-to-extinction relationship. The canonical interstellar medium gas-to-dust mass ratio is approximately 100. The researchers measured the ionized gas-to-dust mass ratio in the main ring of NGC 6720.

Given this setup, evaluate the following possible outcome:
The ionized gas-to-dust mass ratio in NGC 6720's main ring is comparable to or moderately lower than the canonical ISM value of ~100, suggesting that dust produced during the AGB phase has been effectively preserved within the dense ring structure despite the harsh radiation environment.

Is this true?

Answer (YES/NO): NO